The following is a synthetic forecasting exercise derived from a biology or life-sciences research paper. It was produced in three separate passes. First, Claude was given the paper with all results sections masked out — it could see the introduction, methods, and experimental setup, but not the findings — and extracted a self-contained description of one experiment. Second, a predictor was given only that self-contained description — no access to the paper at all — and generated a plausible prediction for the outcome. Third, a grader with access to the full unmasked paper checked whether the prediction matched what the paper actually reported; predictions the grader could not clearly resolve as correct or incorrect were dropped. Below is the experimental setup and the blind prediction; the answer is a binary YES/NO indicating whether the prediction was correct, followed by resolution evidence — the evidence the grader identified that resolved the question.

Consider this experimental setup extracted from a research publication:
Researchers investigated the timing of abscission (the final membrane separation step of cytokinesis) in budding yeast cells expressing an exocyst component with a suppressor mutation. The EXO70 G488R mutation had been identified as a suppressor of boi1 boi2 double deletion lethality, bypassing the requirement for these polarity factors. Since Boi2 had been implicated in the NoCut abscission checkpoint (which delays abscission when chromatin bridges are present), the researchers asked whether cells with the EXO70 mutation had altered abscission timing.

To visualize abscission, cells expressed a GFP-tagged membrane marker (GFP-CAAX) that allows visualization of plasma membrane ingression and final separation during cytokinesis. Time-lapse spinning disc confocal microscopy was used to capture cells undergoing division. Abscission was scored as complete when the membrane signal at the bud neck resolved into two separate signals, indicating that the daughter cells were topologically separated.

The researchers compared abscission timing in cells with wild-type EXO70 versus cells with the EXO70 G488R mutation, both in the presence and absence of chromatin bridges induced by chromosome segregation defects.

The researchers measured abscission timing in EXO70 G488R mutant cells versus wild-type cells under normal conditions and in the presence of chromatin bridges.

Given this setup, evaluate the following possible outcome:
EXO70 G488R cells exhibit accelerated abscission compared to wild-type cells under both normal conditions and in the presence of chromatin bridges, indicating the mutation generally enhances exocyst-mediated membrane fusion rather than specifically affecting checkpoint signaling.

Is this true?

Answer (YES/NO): NO